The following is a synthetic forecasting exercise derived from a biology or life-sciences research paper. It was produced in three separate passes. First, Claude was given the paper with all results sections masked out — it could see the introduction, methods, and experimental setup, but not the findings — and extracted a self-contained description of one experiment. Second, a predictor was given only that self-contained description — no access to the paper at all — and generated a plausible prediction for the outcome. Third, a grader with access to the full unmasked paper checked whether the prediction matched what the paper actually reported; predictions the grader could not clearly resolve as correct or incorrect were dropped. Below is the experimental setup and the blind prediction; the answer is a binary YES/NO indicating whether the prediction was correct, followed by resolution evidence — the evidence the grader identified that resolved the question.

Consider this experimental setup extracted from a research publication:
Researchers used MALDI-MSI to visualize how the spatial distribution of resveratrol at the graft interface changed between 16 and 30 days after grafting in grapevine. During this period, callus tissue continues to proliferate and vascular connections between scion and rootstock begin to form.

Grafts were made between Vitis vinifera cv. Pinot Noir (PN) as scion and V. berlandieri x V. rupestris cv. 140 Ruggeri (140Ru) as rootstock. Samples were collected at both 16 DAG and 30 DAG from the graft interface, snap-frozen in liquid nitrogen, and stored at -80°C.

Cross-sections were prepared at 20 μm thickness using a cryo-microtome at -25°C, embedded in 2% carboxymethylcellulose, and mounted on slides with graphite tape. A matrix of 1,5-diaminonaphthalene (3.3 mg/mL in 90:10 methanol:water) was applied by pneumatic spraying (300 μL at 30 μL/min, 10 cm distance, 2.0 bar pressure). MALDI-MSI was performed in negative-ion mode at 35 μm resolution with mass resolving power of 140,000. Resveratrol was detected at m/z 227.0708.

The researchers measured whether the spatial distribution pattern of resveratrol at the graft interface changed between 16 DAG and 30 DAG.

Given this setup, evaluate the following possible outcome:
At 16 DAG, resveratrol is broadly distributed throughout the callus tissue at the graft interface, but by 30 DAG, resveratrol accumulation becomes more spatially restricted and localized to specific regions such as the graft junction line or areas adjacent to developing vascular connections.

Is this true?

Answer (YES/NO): NO